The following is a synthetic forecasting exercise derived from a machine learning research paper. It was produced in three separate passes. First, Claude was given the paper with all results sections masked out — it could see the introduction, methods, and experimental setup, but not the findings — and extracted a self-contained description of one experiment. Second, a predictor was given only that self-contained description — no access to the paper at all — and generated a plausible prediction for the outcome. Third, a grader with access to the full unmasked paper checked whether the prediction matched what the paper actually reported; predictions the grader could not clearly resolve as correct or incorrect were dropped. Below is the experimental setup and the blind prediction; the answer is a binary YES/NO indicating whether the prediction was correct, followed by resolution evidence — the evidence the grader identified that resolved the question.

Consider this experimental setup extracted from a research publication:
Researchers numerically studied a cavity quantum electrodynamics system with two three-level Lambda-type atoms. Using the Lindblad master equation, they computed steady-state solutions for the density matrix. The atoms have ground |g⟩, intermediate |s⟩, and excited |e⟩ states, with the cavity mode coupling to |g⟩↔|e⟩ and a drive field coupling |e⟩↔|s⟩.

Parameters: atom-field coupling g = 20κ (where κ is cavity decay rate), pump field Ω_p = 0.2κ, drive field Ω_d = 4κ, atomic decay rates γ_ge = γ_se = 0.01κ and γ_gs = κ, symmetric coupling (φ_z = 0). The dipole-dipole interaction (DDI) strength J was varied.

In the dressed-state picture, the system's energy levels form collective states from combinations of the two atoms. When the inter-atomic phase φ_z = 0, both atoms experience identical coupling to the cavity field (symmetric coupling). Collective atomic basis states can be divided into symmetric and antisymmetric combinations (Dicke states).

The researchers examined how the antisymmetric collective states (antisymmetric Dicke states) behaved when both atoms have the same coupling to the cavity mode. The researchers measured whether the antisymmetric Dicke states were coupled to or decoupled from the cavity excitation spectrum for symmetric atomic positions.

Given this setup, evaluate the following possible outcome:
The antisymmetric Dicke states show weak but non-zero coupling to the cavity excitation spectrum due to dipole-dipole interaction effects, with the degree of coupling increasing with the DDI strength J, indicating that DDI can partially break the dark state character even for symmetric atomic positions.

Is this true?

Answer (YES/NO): NO